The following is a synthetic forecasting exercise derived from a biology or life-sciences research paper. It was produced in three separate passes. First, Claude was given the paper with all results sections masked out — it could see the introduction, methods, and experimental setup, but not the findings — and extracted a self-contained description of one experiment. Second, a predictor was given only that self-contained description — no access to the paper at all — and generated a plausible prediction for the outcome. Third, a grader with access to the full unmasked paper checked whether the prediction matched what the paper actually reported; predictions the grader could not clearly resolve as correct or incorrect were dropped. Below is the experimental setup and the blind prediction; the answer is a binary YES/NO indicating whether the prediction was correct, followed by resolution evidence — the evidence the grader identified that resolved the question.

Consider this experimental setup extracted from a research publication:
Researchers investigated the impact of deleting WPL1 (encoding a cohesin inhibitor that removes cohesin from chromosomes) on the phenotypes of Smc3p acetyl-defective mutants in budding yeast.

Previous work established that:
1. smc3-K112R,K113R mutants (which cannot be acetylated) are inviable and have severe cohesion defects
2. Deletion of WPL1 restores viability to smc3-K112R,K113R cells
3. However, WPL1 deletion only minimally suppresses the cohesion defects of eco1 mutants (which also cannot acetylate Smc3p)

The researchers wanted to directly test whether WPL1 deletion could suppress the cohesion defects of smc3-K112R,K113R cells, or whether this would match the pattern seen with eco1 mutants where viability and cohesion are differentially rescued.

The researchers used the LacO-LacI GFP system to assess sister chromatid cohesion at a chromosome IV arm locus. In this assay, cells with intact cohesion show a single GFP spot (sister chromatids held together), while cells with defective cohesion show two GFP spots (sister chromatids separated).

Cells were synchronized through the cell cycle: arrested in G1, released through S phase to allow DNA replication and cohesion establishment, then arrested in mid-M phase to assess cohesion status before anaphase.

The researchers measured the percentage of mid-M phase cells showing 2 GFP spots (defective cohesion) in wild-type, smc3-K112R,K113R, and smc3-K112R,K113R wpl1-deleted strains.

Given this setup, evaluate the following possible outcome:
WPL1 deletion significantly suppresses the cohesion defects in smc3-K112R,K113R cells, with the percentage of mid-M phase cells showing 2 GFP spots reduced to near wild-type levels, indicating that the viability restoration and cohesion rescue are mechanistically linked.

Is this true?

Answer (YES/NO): NO